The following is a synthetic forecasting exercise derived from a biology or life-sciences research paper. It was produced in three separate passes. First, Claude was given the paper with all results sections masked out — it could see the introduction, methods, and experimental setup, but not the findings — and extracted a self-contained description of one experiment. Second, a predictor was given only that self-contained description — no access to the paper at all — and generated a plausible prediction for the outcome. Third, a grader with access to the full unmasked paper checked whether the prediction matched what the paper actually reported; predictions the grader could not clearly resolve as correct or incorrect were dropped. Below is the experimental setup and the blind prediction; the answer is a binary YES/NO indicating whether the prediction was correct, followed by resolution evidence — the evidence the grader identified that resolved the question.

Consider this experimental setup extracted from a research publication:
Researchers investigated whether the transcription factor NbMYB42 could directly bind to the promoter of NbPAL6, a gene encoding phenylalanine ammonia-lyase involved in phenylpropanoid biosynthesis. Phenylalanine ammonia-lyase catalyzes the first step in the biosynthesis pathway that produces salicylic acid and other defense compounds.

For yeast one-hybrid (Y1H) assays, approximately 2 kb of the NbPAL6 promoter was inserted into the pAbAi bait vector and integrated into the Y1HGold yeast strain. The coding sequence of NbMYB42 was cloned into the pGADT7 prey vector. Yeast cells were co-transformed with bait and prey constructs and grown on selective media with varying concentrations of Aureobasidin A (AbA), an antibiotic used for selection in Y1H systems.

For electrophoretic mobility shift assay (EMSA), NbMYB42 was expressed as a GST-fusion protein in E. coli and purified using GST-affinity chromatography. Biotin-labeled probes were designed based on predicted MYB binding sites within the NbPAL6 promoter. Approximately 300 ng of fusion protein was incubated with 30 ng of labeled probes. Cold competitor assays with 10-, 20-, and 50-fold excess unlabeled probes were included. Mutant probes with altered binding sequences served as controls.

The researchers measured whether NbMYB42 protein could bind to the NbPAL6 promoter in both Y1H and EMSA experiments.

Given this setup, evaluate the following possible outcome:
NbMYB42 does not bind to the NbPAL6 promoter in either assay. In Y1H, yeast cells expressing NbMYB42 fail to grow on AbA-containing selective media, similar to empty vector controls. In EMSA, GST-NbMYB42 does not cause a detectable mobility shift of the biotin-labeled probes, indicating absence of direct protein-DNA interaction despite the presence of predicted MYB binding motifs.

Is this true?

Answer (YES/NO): NO